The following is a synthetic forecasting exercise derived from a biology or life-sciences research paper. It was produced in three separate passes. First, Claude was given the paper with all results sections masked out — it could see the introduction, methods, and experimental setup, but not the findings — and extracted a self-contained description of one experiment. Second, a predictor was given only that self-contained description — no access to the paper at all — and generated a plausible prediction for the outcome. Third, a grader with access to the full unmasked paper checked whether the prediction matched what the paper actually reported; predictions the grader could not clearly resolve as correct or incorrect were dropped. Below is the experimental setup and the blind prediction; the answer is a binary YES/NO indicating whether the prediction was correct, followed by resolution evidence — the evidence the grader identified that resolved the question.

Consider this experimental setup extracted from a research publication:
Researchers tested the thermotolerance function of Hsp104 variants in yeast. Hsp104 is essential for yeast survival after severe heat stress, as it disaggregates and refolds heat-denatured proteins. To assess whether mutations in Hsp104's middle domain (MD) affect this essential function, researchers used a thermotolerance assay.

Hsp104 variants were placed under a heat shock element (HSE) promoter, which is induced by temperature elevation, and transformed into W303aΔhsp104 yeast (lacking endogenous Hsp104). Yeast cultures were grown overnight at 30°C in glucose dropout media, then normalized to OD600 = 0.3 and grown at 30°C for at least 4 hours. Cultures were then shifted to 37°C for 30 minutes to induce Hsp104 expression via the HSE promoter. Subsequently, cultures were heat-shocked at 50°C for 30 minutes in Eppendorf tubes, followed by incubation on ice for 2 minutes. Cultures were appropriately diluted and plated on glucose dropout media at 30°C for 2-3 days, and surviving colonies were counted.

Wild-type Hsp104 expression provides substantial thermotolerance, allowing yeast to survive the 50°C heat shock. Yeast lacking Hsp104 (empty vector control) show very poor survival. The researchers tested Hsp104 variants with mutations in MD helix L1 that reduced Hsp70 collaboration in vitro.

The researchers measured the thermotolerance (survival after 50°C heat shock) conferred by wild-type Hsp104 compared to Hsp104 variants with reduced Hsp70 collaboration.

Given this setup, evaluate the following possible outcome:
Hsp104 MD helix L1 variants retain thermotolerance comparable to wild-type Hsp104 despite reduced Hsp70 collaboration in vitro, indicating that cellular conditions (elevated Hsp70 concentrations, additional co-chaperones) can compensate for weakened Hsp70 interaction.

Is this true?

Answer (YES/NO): NO